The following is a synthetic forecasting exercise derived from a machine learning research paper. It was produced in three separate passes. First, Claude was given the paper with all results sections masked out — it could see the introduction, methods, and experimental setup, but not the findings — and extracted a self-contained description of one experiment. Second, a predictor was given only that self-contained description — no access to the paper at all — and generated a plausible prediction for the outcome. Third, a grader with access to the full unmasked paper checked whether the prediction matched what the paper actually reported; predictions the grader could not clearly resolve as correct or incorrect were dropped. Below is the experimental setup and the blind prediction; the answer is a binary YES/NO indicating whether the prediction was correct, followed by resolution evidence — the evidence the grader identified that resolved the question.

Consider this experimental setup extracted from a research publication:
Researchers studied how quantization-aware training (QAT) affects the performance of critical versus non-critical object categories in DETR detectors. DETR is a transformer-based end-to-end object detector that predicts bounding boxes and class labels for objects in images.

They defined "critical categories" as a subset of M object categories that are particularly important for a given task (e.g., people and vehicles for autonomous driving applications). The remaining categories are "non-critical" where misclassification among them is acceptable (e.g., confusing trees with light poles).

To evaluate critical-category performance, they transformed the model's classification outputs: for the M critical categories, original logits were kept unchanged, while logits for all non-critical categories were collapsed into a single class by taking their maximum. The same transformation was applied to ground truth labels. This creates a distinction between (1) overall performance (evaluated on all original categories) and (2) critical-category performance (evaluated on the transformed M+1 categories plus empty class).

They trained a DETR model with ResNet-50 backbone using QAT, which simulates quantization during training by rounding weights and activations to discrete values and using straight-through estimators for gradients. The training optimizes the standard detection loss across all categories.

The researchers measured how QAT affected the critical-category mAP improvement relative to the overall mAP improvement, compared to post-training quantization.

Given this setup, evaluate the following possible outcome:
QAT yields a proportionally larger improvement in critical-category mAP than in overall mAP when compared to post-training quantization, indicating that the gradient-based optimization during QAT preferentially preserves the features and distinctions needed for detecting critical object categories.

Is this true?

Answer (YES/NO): NO